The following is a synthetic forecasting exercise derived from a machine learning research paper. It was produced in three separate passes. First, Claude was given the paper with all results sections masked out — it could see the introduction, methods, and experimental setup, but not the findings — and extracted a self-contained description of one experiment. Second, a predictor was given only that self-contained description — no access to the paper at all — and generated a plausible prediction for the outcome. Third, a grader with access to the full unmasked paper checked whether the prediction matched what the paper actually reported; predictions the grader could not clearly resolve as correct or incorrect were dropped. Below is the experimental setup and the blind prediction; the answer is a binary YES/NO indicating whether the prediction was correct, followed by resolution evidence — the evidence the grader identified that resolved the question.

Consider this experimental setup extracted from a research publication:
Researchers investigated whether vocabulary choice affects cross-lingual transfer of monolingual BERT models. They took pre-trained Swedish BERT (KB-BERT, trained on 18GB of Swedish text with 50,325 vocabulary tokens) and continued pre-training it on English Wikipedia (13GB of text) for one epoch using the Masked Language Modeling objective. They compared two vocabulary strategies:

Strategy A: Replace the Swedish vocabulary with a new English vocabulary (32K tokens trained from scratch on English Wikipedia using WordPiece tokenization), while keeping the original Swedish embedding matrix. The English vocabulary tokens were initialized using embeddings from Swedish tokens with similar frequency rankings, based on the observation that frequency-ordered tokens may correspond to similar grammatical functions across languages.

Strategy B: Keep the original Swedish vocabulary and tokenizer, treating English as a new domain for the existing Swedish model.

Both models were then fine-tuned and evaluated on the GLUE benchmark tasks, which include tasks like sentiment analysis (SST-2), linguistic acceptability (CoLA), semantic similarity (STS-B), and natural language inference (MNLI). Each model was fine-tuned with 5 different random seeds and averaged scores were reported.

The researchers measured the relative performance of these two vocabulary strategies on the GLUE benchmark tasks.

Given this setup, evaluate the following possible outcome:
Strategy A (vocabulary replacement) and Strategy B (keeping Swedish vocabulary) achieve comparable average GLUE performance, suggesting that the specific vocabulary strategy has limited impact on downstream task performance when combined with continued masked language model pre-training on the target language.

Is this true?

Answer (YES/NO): NO